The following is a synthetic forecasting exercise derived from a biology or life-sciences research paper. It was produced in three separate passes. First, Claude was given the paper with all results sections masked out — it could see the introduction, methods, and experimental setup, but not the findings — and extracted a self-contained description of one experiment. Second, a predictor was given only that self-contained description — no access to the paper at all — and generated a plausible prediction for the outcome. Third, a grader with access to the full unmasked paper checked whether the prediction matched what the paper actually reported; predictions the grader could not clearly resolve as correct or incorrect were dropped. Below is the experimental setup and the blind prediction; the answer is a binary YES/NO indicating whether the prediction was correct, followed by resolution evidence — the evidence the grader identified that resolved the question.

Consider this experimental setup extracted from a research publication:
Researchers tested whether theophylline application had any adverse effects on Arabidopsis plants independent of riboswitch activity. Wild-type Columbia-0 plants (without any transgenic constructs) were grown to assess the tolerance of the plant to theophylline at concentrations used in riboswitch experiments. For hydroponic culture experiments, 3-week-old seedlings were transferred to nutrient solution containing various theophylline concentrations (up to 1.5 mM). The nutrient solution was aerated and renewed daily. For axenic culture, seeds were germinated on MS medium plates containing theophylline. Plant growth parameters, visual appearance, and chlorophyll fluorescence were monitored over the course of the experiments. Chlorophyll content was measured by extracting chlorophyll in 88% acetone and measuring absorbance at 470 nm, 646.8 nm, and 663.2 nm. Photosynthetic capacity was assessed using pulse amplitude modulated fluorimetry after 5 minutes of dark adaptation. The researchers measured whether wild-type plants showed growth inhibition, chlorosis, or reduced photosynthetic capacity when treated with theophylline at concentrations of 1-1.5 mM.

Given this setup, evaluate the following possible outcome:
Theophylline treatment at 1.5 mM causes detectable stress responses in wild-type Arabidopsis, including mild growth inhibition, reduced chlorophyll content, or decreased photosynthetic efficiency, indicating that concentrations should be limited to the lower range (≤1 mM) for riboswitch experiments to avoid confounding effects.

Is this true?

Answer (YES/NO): NO